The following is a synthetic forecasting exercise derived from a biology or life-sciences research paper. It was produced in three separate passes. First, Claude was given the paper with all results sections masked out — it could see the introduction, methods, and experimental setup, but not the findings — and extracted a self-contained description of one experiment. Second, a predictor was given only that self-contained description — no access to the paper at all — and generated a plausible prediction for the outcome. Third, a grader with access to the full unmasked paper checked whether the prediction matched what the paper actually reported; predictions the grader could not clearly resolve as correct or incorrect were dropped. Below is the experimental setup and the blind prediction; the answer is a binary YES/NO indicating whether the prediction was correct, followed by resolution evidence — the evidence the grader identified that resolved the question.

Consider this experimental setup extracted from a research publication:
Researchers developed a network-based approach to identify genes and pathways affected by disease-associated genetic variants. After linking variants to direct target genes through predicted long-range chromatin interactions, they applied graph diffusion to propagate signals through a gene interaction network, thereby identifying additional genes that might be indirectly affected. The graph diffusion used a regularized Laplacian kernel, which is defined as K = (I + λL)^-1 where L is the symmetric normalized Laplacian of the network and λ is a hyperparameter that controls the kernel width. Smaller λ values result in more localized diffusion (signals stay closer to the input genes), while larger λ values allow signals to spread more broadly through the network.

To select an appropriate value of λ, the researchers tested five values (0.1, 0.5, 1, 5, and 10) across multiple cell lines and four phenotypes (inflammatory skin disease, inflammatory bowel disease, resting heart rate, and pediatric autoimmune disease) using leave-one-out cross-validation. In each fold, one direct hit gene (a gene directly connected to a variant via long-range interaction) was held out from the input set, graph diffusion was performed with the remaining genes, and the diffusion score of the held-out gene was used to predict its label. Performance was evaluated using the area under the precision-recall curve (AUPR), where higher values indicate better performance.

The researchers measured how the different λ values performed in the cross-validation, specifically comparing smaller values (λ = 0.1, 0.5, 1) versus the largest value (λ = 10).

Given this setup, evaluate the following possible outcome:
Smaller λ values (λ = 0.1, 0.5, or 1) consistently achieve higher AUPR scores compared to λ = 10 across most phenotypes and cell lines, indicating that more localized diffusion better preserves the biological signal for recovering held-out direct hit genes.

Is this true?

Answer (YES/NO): YES